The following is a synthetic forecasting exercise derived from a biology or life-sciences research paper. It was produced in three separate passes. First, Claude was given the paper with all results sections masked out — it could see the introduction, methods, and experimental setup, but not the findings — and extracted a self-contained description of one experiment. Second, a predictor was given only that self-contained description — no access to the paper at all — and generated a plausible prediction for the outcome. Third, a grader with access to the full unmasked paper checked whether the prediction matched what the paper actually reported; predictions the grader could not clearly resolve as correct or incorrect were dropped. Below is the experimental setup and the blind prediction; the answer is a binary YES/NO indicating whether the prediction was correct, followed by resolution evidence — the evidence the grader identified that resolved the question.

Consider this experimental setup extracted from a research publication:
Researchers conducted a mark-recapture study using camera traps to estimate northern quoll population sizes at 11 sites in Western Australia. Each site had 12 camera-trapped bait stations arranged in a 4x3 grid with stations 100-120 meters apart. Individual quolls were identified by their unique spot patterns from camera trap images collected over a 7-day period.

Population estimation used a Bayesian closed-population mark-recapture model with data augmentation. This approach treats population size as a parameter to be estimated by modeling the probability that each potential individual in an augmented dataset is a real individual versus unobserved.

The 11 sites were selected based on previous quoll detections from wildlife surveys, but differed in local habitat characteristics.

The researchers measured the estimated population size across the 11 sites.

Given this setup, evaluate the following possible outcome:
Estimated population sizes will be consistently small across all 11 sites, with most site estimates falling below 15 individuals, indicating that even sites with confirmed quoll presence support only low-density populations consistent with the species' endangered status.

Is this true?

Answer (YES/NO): YES